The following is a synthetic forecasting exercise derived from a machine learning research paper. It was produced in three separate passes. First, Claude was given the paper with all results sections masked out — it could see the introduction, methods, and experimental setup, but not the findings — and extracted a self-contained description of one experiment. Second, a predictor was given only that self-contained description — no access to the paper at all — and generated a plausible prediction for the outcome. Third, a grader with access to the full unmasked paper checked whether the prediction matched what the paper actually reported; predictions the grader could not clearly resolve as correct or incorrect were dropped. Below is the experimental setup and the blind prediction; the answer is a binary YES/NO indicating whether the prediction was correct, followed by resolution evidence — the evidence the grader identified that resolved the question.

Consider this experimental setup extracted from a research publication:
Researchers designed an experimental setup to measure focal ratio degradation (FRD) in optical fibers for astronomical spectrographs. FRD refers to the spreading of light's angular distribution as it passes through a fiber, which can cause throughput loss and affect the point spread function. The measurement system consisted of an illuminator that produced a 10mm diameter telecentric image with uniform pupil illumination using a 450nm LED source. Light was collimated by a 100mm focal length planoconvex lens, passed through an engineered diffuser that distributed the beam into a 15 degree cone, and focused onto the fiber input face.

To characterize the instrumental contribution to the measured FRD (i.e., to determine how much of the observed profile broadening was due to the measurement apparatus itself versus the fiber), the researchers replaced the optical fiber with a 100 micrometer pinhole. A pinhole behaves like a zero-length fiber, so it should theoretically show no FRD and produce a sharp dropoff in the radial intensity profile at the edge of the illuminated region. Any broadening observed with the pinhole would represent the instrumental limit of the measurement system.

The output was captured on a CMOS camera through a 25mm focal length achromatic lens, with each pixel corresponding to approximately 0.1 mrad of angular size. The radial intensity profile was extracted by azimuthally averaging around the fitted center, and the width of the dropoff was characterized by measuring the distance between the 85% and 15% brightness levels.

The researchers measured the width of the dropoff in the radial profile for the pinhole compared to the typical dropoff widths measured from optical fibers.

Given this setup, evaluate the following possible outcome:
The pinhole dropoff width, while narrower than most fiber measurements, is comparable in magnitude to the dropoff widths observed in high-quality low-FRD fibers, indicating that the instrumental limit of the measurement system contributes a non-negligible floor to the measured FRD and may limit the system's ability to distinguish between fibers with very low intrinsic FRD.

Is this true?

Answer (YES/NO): NO